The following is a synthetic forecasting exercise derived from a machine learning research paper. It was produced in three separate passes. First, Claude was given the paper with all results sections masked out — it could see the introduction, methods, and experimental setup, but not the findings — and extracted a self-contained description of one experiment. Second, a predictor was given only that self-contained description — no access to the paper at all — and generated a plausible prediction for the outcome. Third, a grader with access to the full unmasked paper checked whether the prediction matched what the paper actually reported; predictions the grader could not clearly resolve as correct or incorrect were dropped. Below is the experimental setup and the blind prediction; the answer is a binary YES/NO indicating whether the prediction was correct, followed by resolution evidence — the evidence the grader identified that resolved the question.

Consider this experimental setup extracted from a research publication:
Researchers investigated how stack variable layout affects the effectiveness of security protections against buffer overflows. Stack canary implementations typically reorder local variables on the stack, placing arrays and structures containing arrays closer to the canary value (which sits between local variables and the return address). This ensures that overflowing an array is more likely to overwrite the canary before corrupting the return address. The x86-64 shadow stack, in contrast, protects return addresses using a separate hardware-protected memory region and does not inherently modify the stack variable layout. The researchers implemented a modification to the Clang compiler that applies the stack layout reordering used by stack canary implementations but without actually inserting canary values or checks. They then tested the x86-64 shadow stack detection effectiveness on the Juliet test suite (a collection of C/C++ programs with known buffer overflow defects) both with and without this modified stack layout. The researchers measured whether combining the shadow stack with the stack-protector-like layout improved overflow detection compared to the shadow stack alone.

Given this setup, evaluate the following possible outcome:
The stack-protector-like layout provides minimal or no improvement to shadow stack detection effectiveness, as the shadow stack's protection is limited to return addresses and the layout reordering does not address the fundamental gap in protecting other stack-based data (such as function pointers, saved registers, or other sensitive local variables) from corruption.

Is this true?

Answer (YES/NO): NO